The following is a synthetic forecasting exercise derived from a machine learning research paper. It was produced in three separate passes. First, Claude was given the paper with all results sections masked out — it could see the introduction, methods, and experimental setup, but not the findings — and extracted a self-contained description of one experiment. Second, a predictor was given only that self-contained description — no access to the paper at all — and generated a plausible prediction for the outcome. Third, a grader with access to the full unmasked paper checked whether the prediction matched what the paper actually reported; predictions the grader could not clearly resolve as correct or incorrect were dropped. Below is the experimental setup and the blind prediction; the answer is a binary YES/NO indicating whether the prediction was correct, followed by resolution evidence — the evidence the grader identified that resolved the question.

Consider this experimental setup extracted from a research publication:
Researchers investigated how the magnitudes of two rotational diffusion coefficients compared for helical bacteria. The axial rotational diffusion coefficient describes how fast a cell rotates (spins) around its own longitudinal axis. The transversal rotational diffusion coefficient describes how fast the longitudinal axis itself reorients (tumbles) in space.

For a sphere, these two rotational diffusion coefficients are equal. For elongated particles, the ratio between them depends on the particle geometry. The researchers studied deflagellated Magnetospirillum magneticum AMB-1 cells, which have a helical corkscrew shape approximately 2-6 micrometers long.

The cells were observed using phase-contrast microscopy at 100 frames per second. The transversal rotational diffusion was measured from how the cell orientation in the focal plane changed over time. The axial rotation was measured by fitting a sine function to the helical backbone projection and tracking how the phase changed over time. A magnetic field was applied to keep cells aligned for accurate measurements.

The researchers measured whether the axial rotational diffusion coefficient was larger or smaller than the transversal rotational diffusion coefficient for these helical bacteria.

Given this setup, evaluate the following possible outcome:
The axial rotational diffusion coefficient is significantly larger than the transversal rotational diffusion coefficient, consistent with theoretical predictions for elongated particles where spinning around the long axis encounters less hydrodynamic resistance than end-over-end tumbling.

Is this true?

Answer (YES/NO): YES